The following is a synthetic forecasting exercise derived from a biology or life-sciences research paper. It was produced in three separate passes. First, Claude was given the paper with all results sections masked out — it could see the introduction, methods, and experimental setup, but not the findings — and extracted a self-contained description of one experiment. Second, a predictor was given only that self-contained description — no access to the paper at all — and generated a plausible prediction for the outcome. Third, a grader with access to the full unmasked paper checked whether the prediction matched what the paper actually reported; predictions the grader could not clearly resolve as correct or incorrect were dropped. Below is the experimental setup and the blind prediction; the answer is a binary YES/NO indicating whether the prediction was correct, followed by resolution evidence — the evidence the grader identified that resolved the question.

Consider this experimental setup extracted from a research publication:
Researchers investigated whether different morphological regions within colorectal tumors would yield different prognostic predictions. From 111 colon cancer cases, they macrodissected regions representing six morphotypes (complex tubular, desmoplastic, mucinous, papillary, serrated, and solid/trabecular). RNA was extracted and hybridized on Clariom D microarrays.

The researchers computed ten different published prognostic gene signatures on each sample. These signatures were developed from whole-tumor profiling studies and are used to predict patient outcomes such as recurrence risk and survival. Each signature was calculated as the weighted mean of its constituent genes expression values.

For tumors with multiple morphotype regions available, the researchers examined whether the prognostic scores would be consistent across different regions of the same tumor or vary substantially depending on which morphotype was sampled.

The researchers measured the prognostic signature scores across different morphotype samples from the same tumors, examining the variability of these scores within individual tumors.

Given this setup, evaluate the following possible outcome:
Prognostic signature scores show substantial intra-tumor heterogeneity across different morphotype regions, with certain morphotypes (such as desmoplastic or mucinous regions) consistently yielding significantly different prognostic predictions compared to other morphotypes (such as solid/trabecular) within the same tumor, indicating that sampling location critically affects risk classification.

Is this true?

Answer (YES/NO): NO